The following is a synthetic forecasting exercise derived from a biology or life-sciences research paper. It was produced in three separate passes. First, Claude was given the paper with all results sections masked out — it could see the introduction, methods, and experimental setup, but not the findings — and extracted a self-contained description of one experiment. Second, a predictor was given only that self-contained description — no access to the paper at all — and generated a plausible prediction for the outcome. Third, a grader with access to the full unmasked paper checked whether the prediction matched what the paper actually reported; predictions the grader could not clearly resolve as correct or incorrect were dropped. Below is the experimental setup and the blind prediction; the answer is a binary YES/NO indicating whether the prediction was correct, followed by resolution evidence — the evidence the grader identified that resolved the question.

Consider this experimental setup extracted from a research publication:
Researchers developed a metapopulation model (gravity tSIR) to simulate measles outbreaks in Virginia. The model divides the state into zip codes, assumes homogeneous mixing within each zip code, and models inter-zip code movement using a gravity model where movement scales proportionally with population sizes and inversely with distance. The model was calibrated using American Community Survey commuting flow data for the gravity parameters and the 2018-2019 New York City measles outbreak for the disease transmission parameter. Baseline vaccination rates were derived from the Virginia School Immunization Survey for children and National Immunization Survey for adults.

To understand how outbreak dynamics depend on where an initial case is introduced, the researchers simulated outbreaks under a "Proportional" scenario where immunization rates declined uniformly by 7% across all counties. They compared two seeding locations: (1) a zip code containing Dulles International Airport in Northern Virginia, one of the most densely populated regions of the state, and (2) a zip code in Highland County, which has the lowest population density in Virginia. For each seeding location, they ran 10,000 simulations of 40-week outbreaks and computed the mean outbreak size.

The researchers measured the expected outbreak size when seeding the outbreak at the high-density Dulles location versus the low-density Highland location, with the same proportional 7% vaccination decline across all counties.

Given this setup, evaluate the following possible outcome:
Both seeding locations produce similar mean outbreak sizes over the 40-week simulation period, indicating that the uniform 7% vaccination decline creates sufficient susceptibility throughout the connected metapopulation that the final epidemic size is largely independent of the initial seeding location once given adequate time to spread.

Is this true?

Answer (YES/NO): NO